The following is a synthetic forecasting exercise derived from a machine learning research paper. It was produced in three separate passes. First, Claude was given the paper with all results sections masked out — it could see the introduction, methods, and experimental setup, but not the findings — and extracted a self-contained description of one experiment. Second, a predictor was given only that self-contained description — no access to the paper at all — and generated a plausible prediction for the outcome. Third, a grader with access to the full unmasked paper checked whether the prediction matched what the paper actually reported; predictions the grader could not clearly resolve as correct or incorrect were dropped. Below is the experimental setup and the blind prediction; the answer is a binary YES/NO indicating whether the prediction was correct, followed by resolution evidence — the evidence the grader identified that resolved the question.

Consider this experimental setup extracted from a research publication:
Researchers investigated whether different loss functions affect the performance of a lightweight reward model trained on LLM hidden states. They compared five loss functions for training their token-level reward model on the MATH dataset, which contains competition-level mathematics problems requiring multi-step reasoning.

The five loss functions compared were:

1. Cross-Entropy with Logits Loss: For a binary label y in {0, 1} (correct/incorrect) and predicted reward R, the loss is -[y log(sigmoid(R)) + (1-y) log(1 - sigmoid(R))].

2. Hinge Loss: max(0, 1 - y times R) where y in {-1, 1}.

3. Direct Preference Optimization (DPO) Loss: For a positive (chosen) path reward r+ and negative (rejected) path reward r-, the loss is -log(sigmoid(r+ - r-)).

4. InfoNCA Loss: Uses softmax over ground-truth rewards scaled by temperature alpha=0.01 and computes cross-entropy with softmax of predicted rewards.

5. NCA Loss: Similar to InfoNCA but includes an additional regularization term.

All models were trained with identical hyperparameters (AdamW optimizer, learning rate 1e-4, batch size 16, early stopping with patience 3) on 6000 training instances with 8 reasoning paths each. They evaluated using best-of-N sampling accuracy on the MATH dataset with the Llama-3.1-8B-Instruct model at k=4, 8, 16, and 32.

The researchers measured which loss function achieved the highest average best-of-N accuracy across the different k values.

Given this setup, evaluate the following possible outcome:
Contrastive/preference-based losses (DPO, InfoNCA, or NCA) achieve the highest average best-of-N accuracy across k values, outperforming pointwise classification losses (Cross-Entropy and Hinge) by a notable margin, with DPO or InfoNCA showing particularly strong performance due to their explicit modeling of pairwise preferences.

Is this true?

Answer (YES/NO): NO